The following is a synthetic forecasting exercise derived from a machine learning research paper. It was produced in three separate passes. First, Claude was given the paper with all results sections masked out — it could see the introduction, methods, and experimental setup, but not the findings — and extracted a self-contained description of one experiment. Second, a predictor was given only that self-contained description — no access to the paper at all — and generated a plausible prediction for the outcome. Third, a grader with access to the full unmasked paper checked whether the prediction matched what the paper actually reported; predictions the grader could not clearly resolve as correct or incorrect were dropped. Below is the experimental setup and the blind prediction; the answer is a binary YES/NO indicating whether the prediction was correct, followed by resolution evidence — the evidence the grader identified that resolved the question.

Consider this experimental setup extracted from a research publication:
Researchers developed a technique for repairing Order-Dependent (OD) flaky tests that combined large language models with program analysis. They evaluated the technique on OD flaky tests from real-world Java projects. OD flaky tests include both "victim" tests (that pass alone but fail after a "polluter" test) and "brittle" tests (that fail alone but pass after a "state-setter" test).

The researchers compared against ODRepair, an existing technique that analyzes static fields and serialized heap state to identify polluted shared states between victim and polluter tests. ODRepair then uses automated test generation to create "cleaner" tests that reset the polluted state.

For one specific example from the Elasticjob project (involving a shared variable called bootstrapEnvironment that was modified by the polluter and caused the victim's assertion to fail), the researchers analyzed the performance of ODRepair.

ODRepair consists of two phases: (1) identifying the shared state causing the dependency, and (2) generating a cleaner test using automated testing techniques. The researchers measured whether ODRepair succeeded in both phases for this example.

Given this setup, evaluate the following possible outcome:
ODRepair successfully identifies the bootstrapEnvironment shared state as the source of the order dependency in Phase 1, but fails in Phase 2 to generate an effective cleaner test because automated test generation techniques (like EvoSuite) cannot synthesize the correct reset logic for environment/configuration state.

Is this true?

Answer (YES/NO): YES